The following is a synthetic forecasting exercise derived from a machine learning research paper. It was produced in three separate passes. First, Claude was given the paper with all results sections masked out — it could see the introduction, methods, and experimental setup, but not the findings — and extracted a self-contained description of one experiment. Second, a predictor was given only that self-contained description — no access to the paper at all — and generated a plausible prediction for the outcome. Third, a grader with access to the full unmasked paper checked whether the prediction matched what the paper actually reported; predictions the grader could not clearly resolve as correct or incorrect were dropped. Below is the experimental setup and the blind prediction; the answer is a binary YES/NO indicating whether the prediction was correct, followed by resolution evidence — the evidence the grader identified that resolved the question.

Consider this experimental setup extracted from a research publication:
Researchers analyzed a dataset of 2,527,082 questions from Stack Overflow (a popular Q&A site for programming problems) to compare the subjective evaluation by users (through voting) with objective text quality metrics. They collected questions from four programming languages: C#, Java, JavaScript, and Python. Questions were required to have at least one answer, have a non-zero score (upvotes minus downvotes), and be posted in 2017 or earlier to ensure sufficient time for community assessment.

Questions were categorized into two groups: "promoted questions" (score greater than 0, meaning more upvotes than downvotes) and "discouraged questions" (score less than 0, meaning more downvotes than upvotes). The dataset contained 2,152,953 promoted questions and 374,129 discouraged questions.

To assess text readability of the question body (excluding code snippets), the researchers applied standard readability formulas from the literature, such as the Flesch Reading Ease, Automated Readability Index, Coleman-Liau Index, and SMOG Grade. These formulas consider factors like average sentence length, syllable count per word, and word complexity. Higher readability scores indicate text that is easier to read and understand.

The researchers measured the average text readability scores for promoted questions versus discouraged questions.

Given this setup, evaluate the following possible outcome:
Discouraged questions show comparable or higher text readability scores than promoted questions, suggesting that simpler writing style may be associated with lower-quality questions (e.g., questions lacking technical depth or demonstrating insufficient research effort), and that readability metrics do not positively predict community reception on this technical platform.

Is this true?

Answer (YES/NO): YES